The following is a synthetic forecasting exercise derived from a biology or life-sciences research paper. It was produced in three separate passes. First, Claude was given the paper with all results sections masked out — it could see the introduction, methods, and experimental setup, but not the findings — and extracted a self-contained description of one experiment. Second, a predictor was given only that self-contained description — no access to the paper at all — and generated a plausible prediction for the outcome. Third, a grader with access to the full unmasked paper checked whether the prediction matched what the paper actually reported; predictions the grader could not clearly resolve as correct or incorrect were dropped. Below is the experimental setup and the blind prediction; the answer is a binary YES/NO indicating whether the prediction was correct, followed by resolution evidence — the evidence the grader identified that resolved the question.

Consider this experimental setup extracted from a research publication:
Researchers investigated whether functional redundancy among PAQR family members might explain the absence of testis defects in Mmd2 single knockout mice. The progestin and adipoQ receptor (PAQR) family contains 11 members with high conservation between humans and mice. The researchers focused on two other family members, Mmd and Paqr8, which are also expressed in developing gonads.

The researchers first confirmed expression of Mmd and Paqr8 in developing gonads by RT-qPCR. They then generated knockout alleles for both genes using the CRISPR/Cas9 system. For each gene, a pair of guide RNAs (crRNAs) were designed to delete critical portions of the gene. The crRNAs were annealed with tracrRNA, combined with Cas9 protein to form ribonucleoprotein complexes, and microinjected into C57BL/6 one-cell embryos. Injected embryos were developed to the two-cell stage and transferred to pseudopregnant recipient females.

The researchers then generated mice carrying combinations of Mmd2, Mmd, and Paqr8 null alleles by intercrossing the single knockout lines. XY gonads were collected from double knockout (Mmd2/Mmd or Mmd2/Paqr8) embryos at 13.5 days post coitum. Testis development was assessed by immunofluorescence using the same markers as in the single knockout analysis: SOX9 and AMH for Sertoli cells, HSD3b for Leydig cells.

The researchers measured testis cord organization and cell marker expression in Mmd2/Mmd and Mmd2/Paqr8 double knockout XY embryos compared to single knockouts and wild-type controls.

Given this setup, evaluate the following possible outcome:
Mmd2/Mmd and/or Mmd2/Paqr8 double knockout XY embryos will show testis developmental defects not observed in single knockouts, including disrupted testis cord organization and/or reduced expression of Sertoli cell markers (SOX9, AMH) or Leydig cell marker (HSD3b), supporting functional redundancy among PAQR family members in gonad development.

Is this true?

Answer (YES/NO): NO